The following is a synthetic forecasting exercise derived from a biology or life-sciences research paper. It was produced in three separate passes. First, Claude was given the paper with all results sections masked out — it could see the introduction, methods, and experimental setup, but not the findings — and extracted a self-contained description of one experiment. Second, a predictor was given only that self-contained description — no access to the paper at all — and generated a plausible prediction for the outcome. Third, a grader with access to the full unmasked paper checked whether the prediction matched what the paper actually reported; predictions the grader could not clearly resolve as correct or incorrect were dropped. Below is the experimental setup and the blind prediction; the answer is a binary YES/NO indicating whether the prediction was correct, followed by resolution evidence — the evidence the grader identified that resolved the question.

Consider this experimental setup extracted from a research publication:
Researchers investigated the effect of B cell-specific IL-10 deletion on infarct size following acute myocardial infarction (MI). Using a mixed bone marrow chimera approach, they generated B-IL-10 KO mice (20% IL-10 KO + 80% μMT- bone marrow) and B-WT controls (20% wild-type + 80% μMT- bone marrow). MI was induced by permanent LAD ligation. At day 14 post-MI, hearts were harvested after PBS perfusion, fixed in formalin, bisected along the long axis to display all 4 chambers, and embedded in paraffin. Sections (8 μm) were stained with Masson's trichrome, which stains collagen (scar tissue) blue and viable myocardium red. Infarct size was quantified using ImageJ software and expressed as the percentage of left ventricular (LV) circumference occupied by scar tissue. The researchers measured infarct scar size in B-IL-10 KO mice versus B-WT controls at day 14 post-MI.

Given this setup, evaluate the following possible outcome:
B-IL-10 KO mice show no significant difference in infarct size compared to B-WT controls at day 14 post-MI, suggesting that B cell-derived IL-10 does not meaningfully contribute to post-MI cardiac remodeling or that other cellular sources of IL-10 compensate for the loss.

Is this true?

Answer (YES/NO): NO